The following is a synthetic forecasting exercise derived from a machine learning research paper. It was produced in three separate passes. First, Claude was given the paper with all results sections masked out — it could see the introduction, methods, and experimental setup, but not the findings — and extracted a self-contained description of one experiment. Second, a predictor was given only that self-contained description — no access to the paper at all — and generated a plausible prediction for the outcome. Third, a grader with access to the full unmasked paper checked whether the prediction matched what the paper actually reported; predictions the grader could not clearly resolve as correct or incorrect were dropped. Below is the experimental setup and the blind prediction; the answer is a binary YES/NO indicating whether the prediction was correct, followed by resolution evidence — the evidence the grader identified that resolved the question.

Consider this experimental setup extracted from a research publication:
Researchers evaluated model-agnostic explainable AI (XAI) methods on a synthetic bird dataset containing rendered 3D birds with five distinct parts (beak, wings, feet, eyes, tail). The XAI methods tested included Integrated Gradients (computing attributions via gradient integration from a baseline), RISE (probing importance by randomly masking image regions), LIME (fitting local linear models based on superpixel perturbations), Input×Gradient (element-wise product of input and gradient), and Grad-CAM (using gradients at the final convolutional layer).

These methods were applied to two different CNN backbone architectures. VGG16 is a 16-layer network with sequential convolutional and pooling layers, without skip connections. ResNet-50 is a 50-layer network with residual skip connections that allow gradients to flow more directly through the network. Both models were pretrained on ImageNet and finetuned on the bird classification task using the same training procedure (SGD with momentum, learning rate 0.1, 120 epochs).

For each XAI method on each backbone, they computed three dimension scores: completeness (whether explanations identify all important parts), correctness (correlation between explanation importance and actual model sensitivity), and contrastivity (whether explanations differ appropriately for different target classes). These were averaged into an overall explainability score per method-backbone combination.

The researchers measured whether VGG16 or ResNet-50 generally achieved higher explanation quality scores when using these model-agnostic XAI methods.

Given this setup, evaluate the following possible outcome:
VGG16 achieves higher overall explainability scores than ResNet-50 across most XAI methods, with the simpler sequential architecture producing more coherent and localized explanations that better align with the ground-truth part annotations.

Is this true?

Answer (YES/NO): YES